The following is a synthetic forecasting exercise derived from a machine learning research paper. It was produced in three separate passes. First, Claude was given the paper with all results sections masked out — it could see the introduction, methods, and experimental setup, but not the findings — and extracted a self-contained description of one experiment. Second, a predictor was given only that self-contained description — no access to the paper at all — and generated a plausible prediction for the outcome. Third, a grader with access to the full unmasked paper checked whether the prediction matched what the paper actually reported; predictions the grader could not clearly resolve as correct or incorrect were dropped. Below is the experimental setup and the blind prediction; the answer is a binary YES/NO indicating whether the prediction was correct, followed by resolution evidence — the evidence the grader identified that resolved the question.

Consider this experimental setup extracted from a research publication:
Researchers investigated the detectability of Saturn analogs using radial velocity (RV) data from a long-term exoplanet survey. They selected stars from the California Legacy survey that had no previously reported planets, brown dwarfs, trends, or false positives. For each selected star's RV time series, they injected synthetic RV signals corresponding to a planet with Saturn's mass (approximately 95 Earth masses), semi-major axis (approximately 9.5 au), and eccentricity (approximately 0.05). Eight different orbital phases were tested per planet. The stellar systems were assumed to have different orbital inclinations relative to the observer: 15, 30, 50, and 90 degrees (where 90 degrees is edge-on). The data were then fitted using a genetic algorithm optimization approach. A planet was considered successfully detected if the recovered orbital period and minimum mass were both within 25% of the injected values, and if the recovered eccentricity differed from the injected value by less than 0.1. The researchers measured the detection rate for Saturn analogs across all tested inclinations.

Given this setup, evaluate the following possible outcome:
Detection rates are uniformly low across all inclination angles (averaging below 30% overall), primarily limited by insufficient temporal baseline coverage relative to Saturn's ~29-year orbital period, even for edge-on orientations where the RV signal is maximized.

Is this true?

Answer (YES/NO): NO